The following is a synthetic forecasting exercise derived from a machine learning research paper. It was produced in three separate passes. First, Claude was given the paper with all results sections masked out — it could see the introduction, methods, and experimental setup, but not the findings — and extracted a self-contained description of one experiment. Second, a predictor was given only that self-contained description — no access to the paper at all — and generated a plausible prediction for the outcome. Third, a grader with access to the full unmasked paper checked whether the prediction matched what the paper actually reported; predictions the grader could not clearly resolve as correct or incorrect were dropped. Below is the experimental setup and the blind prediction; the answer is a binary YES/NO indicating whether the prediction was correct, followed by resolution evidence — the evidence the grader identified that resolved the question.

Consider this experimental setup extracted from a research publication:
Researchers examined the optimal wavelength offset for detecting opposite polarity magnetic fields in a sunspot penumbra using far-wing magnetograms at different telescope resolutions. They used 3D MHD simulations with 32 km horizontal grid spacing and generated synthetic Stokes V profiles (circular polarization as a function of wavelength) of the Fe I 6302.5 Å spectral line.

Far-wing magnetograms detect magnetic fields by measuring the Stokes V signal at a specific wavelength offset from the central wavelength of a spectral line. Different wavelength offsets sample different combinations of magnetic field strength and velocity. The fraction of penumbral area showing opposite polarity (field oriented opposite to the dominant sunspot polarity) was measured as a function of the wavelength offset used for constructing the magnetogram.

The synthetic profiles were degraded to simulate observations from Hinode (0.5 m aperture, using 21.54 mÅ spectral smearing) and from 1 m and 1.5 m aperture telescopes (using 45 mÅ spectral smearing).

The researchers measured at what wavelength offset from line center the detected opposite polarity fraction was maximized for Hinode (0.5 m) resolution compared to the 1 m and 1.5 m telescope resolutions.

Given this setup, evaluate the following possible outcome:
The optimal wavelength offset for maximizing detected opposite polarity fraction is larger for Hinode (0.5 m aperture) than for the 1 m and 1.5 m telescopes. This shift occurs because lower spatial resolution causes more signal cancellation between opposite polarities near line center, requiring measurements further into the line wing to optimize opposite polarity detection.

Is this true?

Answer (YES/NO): YES